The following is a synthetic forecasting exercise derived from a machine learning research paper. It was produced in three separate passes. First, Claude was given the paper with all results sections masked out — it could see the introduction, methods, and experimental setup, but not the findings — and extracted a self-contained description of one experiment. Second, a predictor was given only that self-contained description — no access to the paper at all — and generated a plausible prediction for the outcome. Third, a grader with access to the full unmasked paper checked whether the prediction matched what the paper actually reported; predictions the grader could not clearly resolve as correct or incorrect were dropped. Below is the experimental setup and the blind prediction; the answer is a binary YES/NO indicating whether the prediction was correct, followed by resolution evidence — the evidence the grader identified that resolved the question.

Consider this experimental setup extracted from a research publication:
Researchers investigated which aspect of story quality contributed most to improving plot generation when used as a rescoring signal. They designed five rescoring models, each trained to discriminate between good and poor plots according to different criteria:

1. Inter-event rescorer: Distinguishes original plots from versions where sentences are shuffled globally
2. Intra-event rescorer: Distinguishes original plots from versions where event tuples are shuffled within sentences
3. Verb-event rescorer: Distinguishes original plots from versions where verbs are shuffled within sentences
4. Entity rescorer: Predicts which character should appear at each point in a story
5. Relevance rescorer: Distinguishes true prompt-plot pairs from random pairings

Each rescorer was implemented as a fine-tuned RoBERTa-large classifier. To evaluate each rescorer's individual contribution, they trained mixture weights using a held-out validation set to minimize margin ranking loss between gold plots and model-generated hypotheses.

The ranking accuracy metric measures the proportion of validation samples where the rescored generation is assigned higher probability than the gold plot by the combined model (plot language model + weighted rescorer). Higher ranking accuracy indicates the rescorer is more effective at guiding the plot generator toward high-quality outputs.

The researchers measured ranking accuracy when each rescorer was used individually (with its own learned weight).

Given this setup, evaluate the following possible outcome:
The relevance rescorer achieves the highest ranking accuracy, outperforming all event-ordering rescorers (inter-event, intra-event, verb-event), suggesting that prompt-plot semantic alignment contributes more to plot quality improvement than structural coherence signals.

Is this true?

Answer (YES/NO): NO